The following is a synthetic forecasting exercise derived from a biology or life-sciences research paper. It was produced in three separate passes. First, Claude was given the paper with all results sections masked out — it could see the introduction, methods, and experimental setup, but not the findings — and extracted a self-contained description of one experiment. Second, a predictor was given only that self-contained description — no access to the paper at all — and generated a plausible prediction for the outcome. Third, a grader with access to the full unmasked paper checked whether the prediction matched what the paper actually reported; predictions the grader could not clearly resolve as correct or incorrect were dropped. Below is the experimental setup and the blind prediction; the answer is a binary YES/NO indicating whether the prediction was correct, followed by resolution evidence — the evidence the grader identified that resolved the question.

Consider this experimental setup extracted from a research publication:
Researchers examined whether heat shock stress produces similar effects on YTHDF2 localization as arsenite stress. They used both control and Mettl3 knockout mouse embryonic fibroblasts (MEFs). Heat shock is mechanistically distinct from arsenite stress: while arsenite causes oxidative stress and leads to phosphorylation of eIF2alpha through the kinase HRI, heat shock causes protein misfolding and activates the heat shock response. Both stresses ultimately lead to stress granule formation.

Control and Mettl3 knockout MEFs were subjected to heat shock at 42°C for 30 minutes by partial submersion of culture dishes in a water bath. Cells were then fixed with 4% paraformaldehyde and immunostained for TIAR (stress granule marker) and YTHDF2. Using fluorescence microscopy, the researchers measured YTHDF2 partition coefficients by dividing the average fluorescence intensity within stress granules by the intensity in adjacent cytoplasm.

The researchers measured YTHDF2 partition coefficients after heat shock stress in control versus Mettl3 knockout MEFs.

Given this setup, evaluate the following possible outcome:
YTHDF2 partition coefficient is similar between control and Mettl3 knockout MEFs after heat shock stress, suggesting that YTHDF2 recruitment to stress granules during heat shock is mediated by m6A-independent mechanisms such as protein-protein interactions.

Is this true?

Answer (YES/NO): NO